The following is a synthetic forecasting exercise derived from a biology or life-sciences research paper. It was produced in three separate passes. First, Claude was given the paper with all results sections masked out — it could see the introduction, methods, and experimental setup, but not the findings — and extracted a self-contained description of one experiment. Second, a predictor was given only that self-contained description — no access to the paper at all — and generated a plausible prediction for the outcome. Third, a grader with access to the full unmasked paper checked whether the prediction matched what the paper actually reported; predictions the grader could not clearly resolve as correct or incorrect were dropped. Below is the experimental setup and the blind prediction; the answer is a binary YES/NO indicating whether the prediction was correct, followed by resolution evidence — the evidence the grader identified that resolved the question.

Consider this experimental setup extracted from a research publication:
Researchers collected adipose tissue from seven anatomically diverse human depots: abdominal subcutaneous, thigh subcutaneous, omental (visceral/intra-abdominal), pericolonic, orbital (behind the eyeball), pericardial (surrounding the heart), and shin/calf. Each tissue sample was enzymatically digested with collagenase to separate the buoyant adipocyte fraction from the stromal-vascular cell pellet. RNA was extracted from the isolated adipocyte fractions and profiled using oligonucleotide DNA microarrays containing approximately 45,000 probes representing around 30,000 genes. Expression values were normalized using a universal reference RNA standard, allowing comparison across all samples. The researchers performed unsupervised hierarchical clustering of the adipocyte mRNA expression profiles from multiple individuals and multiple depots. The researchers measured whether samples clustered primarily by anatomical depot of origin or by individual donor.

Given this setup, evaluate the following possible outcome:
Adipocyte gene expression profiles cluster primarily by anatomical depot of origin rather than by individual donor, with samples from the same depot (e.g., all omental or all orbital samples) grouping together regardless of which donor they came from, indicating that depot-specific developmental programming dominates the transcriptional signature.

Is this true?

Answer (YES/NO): YES